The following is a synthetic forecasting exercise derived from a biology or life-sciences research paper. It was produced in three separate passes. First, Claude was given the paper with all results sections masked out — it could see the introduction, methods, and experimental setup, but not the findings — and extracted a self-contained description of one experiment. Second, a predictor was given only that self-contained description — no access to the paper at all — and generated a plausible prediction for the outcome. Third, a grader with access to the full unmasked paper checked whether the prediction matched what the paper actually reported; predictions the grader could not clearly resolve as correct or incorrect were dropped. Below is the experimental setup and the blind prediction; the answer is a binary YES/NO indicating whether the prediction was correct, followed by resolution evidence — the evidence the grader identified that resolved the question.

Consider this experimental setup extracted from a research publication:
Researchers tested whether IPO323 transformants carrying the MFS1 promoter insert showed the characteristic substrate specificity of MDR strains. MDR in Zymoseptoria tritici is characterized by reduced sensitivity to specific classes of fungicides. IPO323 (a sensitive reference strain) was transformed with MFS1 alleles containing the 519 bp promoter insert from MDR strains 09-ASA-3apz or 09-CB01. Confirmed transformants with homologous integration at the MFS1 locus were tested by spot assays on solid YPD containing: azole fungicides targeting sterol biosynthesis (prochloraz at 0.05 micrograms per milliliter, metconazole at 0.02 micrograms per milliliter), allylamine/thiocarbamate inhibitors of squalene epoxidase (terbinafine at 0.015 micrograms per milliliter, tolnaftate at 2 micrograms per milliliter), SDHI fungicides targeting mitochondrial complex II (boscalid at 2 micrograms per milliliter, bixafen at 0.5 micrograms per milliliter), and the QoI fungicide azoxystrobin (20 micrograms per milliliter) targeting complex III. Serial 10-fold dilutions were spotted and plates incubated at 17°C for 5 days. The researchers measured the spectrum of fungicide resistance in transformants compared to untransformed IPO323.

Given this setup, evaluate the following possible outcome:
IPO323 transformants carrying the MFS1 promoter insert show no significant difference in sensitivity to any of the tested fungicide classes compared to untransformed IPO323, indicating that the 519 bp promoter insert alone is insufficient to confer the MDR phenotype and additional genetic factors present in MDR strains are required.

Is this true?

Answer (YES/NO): NO